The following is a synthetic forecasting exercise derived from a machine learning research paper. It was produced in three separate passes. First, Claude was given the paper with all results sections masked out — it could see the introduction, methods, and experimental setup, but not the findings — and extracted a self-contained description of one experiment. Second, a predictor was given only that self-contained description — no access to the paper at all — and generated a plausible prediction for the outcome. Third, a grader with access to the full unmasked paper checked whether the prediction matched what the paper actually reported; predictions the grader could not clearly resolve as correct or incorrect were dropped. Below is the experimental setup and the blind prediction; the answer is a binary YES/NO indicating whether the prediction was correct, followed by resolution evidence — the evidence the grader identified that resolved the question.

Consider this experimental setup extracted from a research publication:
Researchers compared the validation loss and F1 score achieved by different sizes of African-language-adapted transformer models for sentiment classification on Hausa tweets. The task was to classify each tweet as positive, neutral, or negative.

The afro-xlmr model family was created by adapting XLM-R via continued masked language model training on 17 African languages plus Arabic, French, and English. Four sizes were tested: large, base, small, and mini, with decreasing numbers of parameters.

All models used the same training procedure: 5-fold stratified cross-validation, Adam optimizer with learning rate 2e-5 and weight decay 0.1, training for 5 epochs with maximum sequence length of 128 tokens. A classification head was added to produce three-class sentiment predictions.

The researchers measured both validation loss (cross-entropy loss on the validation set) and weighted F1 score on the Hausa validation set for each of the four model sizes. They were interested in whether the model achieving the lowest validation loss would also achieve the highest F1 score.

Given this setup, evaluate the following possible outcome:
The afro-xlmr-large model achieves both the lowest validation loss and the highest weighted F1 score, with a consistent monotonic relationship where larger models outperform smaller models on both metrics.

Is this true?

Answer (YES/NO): NO